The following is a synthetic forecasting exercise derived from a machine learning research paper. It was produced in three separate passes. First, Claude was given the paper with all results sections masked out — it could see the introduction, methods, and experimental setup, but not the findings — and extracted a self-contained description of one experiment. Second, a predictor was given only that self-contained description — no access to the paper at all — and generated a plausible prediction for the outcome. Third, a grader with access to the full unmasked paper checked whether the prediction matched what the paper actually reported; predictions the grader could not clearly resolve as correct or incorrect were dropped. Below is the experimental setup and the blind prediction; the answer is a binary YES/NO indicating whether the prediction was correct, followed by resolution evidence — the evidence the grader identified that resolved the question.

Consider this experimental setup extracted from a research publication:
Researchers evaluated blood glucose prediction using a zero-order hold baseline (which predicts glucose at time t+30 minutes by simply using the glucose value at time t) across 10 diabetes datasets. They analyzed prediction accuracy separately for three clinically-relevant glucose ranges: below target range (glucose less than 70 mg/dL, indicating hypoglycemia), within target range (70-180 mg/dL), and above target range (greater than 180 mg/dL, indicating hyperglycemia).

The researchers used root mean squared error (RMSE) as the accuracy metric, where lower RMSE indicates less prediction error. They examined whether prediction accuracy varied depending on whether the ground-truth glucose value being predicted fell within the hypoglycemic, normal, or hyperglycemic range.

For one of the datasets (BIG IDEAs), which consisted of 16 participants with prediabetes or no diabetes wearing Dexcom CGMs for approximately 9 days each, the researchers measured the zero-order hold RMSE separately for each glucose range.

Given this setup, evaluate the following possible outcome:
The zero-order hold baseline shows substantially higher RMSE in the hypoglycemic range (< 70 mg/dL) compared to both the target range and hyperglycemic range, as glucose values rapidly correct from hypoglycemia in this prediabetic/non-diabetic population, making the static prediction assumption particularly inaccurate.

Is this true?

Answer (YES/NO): NO